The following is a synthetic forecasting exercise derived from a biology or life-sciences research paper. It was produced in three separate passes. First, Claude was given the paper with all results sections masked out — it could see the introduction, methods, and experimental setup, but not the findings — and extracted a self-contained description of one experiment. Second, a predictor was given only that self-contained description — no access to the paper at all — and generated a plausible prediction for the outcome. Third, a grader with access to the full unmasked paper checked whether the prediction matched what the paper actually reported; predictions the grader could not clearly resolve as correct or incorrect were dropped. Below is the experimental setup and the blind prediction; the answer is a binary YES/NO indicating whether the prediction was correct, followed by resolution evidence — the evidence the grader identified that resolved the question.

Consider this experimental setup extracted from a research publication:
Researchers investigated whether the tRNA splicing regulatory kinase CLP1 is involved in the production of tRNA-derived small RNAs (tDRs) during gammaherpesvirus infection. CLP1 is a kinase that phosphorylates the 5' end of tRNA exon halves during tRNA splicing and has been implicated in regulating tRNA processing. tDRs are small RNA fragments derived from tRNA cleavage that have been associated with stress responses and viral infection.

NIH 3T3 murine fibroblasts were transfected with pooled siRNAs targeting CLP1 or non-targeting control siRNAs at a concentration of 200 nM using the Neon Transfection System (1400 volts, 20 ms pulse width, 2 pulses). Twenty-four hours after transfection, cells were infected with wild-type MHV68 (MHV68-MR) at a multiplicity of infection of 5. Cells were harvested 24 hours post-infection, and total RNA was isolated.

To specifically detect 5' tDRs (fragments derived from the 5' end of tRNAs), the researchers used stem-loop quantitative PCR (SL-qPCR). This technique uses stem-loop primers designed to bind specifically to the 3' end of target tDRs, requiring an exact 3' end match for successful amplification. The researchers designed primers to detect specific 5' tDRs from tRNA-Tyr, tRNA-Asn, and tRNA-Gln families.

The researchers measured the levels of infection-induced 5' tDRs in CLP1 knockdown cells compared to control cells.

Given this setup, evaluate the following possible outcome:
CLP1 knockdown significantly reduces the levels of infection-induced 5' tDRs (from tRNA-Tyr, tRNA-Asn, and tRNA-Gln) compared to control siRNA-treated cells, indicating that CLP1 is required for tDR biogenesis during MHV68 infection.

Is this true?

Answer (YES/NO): NO